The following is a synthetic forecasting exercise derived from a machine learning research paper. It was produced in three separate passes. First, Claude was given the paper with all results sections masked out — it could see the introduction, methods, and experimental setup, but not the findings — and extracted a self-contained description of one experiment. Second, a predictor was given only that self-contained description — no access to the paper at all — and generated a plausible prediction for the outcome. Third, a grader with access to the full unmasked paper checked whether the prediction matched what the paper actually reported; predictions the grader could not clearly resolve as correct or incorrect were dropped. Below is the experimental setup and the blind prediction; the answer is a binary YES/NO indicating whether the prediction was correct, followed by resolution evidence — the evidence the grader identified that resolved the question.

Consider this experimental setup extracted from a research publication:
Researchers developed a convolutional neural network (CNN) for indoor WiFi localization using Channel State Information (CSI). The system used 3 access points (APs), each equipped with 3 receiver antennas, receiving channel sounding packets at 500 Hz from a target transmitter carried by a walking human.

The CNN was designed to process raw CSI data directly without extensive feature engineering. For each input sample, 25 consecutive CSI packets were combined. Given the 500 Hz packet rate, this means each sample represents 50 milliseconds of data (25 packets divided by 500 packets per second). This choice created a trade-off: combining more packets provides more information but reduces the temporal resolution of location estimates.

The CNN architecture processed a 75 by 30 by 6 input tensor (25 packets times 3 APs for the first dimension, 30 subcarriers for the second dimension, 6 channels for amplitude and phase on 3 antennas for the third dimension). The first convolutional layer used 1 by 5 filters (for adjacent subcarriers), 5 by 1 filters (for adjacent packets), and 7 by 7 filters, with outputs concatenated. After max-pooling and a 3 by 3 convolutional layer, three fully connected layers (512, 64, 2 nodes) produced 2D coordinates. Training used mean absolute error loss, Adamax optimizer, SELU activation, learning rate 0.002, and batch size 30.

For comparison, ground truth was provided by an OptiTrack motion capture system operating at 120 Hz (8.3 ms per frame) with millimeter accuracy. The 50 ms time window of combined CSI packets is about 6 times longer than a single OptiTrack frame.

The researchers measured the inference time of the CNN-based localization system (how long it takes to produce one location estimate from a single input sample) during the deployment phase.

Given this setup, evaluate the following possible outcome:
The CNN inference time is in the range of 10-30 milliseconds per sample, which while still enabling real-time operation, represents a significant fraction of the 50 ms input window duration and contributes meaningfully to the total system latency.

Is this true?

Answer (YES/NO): NO